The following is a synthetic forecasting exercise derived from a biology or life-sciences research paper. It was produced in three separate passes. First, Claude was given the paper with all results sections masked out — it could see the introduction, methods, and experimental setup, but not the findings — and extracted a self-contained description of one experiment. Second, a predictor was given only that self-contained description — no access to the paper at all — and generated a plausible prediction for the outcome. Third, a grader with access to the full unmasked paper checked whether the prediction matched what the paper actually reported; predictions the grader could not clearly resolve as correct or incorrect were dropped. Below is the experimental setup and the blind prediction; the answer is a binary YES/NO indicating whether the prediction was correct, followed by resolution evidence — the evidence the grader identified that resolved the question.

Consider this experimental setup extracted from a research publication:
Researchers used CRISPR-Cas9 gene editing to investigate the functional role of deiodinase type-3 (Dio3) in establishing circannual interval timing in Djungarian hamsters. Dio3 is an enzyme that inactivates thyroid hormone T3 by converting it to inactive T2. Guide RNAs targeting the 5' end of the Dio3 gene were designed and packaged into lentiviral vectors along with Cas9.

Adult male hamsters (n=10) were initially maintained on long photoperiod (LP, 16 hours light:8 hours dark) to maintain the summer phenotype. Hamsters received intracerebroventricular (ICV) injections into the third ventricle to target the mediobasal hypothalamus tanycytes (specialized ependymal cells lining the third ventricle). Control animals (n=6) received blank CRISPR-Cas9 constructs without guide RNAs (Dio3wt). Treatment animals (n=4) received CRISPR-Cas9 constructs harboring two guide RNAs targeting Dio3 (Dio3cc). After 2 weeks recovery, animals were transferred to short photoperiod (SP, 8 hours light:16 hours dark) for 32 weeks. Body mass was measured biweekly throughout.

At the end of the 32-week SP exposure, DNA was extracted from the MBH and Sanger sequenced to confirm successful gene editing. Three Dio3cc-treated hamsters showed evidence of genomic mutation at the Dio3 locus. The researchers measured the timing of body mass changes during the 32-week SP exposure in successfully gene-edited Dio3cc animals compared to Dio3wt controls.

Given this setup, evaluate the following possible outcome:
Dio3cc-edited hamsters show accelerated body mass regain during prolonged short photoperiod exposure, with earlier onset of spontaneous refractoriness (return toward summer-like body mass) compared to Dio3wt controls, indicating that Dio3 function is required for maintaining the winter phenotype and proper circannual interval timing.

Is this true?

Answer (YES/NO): YES